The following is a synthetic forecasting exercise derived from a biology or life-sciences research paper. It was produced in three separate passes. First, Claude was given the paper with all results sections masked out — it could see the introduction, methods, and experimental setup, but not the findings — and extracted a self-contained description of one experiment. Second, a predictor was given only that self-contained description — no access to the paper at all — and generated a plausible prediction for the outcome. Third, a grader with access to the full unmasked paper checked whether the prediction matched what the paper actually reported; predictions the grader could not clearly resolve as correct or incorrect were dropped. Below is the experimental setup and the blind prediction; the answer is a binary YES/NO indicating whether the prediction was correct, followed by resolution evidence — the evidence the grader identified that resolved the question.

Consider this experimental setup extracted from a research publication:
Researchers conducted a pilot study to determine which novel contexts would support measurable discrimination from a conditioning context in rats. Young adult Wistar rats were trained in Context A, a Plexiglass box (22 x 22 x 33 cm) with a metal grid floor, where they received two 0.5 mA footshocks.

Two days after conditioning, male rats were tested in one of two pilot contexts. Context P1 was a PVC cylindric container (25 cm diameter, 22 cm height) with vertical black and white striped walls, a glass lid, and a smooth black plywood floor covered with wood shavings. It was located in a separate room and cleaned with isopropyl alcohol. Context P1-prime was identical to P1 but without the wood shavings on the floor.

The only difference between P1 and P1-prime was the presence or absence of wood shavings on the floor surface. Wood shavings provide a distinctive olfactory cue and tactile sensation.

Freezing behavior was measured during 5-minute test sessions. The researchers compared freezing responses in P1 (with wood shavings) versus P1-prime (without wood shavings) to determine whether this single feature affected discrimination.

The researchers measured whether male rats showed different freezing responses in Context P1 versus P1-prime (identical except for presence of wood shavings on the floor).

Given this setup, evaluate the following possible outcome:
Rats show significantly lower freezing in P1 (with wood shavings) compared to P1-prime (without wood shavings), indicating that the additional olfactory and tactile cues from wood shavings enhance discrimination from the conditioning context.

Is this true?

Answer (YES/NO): NO